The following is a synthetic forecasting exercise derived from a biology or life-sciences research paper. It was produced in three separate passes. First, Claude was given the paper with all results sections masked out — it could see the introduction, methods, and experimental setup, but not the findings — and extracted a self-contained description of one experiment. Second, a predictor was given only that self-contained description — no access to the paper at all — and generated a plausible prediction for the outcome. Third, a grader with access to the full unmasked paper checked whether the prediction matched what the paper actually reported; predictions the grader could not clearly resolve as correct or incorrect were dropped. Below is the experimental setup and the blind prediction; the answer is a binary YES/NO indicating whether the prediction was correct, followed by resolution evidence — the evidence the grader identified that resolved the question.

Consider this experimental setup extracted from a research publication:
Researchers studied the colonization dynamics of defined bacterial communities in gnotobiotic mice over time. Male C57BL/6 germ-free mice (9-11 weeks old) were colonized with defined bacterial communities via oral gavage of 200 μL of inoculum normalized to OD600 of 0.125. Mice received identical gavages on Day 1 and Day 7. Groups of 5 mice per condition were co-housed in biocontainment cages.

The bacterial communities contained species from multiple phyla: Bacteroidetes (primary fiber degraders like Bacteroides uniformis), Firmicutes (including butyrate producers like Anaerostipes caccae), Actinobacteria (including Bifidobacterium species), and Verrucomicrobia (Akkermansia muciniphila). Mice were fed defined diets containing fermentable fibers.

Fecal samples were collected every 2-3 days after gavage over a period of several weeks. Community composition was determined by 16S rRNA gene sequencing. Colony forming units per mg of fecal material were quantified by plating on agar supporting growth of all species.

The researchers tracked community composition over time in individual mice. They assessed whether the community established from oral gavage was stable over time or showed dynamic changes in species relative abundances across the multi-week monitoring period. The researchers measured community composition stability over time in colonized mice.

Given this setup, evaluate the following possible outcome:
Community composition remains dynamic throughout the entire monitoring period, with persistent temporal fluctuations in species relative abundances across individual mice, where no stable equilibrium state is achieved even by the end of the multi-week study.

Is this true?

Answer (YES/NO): NO